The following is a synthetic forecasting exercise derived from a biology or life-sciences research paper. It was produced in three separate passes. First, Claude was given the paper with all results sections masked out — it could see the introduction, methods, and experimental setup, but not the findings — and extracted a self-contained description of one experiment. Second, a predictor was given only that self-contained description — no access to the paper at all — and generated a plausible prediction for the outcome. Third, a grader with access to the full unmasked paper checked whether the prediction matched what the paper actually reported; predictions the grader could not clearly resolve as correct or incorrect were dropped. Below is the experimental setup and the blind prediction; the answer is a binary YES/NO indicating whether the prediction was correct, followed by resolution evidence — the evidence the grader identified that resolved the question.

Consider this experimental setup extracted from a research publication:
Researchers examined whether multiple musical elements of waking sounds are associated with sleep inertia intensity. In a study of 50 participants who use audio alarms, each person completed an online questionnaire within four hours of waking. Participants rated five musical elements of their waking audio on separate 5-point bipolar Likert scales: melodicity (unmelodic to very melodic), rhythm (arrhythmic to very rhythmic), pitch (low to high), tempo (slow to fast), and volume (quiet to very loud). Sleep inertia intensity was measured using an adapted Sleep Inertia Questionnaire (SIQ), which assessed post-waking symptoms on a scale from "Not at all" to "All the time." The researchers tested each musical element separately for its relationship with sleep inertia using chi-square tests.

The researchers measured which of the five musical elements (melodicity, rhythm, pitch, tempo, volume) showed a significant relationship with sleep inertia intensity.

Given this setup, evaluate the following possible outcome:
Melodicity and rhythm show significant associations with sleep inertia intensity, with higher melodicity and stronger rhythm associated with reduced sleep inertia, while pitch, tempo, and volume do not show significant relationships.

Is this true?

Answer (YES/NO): NO